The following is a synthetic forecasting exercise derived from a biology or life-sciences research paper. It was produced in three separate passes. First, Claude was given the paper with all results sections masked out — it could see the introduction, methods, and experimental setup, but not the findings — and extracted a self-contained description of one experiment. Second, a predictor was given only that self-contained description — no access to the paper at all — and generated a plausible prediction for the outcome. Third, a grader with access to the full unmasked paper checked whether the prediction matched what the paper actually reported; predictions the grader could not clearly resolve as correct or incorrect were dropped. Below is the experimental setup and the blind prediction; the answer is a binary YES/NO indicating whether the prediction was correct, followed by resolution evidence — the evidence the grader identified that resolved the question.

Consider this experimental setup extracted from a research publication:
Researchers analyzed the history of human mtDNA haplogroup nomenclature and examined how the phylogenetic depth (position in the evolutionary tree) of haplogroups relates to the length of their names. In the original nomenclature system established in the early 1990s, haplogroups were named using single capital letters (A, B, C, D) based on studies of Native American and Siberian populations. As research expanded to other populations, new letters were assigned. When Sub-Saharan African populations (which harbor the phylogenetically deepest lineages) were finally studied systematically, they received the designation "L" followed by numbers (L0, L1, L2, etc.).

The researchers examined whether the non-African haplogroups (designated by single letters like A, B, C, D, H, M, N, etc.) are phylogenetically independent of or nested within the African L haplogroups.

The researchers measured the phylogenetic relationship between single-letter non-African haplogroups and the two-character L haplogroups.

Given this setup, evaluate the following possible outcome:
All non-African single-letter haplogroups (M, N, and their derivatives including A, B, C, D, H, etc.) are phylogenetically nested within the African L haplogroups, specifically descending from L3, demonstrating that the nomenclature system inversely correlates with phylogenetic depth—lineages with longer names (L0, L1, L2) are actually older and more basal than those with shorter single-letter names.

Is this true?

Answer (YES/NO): YES